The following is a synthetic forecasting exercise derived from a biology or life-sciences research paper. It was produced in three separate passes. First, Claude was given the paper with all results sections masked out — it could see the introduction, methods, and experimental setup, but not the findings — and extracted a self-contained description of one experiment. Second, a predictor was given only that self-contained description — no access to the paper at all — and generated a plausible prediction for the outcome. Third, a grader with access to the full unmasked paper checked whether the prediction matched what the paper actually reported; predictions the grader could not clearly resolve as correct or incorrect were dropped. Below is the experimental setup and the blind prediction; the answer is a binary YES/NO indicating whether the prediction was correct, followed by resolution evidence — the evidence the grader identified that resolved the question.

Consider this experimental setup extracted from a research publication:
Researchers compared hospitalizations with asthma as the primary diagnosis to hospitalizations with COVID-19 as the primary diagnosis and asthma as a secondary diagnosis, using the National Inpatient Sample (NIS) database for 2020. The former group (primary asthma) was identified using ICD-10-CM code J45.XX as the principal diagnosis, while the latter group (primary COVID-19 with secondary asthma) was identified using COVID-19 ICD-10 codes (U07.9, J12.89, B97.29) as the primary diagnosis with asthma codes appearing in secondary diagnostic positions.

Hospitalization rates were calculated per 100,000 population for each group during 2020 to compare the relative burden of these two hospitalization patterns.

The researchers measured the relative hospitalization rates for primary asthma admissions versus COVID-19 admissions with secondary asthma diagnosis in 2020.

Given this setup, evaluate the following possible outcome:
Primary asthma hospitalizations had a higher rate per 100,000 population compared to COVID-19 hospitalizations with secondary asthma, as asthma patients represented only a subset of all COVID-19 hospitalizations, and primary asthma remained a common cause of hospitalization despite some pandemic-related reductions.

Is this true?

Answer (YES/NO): NO